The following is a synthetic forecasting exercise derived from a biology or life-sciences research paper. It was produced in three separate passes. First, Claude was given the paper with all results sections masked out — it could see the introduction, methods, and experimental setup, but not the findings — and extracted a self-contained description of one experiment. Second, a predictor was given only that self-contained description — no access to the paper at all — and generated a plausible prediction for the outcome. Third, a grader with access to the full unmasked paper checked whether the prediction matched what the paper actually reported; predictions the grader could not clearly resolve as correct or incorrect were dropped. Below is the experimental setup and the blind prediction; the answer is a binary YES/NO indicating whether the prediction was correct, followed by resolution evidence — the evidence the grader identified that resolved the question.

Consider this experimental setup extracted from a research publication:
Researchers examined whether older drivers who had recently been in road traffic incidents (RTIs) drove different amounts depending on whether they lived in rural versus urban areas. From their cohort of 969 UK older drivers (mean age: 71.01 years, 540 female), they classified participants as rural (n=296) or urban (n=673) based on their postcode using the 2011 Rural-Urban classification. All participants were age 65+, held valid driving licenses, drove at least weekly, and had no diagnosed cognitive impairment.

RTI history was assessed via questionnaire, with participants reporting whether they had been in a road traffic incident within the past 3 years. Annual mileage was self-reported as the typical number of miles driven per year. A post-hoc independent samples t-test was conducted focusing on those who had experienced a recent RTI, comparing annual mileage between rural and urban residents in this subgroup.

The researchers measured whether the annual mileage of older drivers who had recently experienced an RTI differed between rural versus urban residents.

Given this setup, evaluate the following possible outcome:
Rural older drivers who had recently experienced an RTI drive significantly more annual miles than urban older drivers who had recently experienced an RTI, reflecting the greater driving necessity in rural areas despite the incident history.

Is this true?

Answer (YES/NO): NO